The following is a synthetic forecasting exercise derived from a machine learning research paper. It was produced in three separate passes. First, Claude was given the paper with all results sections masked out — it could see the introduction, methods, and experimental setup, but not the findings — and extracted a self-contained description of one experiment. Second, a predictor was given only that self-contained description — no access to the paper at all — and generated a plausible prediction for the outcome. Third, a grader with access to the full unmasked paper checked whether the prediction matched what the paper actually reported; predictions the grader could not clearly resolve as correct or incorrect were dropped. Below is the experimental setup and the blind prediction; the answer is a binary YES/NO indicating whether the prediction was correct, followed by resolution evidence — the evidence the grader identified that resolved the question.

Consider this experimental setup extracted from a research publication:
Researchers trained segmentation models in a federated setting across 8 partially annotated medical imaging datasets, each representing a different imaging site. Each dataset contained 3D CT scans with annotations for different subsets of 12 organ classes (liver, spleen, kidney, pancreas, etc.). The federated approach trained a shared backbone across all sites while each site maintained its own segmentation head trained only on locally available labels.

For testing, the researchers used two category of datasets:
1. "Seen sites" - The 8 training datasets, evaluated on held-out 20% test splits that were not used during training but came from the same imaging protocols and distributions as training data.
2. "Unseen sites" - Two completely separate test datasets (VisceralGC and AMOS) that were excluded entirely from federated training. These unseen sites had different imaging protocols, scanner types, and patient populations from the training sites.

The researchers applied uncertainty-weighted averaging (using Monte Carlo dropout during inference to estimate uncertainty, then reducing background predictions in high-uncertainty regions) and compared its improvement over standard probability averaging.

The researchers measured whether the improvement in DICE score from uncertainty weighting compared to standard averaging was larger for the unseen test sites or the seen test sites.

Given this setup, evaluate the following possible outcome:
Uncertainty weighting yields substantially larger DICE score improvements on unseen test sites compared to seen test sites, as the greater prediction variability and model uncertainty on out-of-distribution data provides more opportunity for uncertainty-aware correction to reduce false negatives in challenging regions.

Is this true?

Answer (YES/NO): NO